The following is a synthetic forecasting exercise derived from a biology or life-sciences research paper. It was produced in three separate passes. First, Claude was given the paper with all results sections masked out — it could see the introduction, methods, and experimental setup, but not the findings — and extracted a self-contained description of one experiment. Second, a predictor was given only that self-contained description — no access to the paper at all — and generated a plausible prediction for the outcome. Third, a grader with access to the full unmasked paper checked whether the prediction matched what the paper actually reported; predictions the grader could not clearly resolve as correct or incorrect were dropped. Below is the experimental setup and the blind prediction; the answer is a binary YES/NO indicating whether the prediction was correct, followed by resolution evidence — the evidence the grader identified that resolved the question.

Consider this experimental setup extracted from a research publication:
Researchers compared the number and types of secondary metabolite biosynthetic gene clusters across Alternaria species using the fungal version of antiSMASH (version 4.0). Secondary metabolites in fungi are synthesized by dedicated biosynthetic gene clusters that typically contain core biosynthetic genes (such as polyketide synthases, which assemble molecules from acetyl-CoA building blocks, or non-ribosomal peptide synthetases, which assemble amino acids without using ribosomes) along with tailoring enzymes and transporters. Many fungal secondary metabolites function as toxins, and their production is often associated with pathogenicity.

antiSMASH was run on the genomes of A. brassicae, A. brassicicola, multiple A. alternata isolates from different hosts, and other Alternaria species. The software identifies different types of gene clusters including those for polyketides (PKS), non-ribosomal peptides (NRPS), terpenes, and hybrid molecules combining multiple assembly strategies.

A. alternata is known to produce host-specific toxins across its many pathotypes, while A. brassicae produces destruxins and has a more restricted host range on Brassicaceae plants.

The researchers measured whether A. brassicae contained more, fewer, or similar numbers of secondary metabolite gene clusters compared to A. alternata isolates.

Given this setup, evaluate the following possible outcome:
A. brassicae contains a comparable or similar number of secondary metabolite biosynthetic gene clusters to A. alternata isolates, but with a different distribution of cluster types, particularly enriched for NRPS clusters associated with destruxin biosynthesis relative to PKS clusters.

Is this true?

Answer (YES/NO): NO